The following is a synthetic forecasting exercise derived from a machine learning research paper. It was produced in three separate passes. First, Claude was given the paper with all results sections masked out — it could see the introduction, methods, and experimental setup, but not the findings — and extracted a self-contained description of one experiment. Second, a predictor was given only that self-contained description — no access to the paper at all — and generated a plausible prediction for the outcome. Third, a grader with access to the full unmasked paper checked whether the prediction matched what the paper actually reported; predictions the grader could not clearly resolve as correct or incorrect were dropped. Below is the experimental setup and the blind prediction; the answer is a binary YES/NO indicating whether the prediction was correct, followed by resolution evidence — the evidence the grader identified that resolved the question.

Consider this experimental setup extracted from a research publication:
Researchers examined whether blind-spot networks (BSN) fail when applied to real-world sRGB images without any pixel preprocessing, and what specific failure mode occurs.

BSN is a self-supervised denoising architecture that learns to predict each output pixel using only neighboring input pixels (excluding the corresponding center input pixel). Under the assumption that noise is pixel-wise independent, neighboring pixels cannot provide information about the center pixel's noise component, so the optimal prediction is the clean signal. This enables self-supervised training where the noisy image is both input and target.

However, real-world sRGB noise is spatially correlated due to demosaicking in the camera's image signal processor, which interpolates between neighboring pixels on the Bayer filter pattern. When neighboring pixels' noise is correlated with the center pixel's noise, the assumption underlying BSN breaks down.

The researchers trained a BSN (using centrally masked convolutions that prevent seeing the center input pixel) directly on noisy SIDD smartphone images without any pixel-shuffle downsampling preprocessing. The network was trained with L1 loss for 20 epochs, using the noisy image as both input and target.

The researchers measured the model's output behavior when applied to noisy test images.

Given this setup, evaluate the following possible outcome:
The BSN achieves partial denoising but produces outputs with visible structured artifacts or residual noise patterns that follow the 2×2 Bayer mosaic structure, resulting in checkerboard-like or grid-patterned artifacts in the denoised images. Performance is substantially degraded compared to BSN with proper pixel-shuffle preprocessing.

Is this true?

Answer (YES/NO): NO